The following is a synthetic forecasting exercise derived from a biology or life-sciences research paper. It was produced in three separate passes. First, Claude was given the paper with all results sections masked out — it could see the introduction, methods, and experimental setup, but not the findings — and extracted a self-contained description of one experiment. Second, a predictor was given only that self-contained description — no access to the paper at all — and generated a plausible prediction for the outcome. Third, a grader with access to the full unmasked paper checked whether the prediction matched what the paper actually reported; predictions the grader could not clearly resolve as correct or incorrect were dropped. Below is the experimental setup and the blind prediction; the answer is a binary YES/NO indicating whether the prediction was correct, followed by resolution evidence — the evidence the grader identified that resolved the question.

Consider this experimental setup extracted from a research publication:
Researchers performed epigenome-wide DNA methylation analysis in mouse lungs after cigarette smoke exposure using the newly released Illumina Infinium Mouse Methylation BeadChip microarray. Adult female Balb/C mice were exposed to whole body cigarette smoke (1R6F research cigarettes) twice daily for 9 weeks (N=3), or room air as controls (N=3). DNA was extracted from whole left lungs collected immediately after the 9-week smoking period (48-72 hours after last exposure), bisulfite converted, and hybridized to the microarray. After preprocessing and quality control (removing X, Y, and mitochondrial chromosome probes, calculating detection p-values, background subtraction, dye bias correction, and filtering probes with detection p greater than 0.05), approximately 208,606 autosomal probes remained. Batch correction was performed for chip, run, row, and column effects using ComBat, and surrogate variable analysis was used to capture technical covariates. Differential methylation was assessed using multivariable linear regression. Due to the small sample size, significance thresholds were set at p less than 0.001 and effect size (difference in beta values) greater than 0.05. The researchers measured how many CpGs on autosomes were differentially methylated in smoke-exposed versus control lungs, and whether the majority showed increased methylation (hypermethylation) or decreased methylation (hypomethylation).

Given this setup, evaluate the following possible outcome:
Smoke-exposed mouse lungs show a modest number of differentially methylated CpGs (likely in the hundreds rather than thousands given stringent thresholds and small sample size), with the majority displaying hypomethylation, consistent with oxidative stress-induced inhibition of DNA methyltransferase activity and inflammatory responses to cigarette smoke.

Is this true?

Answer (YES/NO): NO